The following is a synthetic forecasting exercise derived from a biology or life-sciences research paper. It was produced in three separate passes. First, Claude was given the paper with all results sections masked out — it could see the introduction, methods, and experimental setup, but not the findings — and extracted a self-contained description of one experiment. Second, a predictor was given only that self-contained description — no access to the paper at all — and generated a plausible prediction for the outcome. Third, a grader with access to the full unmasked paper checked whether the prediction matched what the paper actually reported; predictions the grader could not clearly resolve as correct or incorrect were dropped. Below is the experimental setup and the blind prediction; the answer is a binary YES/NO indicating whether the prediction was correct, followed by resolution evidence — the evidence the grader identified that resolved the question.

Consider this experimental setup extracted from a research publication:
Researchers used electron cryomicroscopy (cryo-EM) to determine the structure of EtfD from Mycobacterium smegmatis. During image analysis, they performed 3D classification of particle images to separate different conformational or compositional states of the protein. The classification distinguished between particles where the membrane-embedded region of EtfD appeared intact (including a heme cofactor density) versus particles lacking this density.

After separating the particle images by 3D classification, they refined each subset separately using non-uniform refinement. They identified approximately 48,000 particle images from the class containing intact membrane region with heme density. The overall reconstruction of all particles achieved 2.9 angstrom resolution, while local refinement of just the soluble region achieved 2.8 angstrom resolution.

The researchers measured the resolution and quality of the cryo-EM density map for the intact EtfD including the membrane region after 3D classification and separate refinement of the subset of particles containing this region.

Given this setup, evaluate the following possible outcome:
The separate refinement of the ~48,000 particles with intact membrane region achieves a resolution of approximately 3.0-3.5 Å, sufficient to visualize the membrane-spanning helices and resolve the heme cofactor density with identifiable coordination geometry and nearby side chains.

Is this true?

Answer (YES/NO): YES